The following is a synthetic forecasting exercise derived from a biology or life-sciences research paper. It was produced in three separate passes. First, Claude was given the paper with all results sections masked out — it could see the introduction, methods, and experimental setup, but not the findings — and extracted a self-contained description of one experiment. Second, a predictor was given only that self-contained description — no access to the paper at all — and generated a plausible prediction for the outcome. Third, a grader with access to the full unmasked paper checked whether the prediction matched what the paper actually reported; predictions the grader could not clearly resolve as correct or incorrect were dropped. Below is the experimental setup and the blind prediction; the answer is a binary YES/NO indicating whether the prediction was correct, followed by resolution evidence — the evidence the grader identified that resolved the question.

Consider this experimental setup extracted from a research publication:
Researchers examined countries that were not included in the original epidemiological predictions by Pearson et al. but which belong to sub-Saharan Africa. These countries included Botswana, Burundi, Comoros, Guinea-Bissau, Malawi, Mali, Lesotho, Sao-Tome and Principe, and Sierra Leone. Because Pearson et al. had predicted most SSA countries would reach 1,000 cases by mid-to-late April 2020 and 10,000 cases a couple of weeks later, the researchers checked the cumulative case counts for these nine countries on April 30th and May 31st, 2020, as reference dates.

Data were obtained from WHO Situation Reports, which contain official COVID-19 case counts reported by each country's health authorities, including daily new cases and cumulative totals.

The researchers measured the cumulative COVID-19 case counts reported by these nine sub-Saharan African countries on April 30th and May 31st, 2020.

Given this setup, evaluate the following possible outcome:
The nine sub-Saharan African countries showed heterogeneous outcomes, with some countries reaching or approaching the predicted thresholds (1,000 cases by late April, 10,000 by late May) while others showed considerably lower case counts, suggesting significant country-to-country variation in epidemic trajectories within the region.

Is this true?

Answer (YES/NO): NO